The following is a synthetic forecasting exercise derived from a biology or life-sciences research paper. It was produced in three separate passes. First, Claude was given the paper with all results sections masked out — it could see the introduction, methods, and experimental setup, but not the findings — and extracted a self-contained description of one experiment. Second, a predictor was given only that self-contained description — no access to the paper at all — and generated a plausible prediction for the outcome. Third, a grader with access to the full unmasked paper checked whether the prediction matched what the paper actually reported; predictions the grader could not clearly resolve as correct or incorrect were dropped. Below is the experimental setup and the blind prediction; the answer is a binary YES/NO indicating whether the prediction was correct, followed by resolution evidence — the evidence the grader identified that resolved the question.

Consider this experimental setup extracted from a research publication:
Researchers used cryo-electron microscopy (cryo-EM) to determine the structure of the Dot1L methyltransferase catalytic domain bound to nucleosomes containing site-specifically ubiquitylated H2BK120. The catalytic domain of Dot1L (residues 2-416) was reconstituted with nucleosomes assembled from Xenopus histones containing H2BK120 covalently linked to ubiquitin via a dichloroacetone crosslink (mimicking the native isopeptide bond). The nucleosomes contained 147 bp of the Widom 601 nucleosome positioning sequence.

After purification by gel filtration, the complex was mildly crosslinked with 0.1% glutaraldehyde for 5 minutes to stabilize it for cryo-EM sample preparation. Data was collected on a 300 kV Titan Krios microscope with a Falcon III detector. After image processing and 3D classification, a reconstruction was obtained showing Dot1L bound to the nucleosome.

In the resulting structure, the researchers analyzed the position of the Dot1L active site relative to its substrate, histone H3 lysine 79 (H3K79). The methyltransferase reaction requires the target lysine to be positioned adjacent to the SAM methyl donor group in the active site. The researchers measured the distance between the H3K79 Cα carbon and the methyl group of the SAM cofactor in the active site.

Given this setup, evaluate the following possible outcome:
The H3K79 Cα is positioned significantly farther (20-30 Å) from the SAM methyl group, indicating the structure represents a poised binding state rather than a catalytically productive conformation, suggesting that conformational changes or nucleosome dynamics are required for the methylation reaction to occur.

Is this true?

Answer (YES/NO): NO